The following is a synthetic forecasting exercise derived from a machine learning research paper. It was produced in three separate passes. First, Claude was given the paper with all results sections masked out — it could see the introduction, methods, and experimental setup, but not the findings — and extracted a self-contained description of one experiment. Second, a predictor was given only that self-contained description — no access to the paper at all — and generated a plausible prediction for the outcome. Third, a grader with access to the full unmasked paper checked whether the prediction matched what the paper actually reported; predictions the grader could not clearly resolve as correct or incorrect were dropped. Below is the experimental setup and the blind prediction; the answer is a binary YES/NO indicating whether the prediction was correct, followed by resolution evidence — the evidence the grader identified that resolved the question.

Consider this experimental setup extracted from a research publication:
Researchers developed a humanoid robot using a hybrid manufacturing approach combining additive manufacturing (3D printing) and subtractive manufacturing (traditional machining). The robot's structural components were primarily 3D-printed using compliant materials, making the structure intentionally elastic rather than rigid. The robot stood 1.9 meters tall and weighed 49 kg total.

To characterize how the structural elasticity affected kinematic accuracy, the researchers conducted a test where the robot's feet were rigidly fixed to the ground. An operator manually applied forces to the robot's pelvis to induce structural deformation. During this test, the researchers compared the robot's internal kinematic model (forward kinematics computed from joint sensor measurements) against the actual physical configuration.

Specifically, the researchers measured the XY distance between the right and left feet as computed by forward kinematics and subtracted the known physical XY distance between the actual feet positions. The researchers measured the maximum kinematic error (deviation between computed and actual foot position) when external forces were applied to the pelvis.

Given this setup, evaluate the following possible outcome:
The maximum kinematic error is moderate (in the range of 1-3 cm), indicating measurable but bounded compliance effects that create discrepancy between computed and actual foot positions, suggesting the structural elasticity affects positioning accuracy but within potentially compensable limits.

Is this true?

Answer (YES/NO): YES